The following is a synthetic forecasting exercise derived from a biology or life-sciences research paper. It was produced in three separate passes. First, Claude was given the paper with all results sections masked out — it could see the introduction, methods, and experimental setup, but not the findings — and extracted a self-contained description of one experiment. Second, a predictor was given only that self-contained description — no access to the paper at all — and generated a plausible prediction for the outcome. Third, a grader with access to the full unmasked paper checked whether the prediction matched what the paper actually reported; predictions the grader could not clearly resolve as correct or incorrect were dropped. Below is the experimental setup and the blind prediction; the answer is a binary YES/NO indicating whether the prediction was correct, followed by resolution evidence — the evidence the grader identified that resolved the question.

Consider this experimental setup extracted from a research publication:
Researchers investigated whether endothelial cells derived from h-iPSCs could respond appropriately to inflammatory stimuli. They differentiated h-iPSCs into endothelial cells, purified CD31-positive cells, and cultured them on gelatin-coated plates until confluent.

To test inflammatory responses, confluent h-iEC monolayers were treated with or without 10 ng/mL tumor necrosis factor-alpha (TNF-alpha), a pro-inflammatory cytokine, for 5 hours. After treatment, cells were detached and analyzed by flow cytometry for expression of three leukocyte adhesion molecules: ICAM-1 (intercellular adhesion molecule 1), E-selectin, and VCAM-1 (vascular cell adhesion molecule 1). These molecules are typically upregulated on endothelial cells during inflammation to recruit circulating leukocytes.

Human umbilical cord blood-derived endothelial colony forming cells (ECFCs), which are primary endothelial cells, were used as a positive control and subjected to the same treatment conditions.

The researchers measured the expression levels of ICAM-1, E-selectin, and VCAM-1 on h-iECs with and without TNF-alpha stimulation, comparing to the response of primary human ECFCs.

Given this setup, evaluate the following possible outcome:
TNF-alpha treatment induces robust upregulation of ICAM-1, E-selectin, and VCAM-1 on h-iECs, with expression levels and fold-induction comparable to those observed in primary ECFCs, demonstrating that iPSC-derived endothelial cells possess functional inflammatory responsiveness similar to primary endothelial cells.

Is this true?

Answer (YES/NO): YES